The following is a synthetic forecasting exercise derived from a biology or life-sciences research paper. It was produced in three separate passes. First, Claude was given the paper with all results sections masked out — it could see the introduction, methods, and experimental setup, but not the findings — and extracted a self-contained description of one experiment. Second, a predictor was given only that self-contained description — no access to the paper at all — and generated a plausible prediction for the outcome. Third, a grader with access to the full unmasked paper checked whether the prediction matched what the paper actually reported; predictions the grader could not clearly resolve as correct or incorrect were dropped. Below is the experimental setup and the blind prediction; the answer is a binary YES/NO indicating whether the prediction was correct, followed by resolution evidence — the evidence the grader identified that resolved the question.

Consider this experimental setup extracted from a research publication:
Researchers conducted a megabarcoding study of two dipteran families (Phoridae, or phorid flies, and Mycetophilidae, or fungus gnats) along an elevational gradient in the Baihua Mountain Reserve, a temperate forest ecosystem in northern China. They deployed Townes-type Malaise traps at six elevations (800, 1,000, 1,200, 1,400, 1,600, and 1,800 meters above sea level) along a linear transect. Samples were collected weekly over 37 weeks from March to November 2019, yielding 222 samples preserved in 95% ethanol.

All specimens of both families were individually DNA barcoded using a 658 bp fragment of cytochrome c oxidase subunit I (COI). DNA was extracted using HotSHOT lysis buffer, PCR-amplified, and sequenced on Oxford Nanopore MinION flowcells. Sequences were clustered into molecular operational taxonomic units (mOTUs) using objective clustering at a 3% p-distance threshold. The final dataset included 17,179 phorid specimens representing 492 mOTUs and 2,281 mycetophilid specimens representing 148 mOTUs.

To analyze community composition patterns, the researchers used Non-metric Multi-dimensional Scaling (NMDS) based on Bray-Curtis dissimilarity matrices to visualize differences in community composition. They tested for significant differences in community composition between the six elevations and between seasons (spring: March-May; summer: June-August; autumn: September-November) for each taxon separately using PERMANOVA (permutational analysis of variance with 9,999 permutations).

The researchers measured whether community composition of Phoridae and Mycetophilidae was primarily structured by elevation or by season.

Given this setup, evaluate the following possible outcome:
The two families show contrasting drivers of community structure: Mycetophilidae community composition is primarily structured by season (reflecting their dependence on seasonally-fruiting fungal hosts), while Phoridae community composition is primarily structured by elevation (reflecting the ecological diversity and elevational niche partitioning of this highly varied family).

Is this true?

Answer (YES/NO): NO